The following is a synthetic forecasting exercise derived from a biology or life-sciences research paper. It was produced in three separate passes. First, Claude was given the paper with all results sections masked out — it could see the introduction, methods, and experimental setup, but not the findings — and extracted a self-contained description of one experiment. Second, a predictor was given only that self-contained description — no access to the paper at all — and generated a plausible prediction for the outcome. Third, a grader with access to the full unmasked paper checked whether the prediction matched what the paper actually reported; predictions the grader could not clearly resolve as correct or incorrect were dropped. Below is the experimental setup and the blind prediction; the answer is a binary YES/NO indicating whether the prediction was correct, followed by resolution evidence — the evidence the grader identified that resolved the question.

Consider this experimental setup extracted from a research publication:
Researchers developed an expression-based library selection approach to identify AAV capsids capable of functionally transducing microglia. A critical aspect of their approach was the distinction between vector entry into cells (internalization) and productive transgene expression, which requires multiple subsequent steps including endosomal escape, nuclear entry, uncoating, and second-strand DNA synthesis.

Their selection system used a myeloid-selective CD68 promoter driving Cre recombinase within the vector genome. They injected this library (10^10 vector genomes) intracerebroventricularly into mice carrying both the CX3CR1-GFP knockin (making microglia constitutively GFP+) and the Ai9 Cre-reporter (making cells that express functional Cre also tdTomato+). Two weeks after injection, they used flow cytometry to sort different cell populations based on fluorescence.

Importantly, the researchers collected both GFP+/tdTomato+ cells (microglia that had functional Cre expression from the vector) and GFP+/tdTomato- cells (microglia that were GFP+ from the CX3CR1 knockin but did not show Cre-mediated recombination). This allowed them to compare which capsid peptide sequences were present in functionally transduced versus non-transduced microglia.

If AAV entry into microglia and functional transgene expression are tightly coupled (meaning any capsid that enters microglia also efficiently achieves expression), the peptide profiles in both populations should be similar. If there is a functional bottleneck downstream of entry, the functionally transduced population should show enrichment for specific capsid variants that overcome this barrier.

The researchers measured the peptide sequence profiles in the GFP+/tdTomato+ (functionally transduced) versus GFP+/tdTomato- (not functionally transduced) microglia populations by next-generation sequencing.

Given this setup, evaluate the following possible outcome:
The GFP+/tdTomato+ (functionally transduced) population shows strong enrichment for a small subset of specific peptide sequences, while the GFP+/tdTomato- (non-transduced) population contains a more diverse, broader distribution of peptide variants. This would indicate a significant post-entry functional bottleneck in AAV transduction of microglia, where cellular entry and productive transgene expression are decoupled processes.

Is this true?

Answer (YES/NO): YES